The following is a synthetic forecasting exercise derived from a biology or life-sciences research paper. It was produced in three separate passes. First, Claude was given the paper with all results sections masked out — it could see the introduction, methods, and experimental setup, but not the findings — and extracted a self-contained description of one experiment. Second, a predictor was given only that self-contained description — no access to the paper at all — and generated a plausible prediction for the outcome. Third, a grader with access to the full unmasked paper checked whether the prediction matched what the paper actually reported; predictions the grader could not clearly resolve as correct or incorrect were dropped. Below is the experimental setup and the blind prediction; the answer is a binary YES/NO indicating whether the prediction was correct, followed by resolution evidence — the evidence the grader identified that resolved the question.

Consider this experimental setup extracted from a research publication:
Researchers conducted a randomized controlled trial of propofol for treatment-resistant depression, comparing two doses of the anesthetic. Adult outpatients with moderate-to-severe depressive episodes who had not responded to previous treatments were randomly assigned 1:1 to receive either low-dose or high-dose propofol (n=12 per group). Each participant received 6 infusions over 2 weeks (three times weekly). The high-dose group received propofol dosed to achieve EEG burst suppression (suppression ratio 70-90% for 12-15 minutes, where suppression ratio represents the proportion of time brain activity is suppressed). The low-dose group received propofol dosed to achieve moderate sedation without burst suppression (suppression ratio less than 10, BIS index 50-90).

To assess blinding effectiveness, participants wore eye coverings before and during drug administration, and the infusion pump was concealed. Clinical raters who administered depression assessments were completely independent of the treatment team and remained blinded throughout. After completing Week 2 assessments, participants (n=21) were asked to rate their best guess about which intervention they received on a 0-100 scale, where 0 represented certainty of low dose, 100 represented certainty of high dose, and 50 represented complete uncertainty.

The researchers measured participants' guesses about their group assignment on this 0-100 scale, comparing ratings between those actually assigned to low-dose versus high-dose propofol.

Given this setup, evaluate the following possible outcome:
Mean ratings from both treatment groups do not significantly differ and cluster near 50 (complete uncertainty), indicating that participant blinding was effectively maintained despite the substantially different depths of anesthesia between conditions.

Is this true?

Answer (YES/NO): YES